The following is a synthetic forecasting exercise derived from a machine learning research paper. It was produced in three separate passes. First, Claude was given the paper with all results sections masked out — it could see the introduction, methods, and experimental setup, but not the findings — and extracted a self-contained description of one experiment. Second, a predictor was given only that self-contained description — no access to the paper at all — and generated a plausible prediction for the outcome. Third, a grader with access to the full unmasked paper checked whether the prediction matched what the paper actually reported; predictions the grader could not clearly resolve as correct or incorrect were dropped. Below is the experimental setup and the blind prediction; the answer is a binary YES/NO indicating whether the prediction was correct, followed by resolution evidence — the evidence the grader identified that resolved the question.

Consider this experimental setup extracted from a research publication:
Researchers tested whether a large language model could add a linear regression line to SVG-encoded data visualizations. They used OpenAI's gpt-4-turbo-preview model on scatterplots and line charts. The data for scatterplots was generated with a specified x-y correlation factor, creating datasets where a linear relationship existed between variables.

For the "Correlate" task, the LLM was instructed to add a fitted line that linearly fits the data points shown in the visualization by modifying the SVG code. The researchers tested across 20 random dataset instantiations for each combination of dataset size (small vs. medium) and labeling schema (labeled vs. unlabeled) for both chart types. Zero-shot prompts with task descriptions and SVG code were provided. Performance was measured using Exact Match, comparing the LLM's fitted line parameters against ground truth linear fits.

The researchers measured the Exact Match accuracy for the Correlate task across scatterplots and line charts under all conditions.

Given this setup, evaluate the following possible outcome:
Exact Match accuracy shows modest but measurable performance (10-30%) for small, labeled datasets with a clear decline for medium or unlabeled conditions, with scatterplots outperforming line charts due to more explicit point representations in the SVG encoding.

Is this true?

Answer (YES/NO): NO